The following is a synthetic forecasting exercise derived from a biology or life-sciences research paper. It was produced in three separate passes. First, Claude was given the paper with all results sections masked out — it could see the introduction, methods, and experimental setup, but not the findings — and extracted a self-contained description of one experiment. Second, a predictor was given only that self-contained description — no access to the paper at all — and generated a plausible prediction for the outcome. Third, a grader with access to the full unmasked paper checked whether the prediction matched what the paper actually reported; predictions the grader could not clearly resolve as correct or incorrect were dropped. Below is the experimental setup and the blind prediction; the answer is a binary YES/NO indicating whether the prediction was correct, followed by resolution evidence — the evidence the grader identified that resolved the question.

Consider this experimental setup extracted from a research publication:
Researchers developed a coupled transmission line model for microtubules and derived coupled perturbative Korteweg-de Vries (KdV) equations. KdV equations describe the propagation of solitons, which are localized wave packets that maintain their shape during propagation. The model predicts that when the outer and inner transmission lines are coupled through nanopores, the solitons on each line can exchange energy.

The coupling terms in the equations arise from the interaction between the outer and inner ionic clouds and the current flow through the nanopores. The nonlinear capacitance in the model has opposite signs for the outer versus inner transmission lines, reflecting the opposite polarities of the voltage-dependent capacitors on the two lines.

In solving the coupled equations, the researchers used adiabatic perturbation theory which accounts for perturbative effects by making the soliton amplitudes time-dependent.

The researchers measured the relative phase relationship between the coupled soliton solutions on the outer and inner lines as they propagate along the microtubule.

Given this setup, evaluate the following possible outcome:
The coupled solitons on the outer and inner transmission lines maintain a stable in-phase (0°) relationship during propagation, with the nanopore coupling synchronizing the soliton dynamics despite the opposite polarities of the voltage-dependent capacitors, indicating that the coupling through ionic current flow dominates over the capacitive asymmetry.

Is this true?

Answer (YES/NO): NO